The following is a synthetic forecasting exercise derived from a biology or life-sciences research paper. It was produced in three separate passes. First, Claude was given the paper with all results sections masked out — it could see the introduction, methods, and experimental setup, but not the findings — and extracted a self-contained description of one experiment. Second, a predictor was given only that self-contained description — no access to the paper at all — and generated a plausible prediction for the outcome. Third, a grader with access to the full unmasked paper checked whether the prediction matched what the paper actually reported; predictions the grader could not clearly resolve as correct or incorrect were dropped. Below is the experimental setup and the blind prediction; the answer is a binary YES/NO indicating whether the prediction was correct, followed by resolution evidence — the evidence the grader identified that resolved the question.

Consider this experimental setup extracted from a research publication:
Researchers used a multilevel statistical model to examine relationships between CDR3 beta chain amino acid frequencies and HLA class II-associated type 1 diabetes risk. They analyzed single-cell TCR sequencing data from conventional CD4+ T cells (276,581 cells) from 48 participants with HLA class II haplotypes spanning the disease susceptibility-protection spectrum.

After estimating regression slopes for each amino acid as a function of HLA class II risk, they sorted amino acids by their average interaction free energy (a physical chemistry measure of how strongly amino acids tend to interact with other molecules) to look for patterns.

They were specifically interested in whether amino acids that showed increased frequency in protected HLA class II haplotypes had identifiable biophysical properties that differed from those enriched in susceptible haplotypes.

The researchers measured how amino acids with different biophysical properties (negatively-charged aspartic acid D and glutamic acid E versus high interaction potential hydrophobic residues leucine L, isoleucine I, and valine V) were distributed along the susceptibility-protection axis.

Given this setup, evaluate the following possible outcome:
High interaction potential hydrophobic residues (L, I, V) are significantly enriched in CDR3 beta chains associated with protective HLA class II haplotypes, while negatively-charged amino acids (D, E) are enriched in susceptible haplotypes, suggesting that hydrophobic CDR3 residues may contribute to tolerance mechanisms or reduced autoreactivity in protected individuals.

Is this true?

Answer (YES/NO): YES